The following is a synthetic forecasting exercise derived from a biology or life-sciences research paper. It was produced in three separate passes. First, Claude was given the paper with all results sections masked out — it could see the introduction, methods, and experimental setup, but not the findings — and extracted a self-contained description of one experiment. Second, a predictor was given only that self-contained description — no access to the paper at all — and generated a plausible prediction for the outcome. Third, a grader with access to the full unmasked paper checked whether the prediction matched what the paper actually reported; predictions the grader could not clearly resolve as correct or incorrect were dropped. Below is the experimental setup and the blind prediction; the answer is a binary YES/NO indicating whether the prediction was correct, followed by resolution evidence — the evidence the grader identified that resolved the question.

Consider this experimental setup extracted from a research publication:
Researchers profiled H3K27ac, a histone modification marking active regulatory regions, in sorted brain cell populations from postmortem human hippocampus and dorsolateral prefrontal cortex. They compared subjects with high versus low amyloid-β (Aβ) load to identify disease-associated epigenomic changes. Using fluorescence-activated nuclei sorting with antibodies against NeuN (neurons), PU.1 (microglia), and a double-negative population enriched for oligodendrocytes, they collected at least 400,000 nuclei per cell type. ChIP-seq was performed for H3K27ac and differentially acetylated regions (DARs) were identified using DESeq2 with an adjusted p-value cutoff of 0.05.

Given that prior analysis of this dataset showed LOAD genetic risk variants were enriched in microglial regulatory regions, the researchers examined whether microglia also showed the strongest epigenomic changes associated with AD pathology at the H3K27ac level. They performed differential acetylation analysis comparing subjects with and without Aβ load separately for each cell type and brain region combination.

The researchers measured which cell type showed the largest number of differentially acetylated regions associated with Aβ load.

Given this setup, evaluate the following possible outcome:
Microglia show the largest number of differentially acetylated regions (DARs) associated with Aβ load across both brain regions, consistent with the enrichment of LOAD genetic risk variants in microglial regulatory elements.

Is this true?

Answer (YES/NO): NO